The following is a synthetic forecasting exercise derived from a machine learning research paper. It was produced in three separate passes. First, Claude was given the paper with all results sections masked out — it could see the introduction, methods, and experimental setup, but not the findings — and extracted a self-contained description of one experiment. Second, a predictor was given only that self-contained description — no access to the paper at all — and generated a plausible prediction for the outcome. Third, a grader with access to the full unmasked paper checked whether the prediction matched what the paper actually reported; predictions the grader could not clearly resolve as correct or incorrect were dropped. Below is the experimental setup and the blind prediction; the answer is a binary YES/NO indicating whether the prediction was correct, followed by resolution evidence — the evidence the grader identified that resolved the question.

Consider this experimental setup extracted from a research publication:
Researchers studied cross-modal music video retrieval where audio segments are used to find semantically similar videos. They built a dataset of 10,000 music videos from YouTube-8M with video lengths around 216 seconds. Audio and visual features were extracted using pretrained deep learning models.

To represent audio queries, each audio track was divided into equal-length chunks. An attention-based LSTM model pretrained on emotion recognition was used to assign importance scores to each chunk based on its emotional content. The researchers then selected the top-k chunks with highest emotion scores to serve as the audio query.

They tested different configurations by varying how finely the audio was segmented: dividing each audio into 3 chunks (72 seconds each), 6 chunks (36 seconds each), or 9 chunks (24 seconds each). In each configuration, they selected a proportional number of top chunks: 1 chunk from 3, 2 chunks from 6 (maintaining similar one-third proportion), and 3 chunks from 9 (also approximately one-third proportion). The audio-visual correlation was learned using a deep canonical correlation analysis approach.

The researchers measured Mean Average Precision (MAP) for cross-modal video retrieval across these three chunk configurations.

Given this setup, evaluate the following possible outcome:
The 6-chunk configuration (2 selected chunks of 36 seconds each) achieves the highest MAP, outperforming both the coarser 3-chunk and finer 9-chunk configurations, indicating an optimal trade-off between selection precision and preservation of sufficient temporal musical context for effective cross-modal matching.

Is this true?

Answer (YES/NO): YES